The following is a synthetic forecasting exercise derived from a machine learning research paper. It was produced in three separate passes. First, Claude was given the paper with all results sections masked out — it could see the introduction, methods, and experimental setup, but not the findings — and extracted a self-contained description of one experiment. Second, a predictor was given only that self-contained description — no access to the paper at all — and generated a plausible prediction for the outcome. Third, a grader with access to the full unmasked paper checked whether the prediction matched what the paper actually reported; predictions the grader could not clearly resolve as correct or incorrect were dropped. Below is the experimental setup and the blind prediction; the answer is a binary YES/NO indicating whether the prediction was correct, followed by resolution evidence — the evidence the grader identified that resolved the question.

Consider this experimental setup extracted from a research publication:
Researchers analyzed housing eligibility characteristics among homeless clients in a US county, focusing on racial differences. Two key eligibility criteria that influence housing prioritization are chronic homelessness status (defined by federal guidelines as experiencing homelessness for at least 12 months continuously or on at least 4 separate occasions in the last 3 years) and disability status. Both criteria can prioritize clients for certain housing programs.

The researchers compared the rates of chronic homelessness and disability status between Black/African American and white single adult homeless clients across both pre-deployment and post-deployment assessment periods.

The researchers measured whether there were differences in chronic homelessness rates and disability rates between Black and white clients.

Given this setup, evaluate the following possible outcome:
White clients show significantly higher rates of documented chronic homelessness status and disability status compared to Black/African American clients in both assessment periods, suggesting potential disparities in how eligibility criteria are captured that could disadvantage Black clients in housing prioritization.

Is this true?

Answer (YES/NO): YES